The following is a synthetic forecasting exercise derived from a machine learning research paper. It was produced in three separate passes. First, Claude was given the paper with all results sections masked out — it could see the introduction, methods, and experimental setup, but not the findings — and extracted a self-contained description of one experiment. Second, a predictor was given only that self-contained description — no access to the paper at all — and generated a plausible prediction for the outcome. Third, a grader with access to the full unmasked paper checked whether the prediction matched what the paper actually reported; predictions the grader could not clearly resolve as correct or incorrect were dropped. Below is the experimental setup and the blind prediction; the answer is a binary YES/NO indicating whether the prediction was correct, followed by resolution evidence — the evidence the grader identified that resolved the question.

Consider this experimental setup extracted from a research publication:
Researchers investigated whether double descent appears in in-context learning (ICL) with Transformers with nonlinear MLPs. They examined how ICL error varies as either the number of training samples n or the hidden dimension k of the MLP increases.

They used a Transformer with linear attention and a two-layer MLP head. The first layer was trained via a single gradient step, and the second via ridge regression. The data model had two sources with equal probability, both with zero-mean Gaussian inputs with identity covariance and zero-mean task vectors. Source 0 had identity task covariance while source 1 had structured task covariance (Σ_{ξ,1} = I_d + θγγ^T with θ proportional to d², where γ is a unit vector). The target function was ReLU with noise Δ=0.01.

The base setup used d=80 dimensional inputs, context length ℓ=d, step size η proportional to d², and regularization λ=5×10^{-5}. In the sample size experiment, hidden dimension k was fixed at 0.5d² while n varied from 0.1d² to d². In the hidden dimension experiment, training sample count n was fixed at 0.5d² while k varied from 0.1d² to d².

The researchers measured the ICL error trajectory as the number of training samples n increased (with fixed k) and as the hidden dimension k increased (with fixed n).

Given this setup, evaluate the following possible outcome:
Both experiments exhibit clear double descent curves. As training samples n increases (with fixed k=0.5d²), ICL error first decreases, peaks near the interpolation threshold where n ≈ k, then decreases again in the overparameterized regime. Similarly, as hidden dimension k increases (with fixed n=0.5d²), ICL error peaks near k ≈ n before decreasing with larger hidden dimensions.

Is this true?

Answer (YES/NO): YES